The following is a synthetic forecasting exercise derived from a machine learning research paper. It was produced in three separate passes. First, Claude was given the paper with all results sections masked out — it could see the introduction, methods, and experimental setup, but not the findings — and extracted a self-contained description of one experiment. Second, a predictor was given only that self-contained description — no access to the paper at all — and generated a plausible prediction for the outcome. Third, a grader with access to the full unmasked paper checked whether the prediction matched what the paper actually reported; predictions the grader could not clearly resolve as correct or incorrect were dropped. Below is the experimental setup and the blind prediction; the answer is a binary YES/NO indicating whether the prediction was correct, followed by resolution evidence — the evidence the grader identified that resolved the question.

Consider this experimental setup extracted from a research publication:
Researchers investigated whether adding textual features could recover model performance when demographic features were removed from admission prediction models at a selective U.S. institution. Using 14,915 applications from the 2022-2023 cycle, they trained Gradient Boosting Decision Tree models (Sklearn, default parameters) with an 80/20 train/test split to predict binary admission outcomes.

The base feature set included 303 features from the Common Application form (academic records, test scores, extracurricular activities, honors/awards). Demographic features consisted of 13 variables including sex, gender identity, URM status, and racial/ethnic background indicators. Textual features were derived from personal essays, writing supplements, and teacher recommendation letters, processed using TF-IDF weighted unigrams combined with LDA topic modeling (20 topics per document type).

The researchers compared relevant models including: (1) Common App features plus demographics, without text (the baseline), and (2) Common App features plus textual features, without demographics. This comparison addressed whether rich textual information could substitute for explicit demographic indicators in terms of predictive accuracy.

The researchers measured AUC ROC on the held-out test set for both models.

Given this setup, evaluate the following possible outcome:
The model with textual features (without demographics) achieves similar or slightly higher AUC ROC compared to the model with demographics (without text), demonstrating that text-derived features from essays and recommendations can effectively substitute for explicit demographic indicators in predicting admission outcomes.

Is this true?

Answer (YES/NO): NO